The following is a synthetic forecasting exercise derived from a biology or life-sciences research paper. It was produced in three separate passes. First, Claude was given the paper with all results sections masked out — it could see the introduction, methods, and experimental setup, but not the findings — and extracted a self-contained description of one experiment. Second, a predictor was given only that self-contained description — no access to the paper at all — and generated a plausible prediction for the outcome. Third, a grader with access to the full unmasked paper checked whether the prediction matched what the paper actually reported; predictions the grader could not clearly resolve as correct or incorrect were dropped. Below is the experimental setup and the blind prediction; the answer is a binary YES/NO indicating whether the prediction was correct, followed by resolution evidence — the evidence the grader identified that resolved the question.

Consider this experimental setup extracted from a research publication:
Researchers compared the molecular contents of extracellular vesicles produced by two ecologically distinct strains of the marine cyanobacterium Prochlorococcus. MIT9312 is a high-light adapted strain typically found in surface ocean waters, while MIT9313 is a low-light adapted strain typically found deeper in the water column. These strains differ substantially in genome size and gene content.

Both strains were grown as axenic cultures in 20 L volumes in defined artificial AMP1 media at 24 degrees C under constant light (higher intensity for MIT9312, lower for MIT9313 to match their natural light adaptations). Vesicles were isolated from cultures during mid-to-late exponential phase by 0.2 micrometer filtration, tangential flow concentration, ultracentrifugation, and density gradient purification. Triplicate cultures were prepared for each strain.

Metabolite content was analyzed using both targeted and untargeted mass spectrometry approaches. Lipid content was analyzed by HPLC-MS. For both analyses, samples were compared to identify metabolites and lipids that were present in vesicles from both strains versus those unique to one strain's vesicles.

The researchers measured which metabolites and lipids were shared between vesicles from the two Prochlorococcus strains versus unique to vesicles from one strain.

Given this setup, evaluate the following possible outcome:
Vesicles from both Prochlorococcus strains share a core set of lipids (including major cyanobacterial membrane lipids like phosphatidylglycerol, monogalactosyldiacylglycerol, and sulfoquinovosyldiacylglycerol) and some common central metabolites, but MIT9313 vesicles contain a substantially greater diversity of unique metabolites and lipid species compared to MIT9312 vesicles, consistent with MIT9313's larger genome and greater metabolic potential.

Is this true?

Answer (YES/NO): NO